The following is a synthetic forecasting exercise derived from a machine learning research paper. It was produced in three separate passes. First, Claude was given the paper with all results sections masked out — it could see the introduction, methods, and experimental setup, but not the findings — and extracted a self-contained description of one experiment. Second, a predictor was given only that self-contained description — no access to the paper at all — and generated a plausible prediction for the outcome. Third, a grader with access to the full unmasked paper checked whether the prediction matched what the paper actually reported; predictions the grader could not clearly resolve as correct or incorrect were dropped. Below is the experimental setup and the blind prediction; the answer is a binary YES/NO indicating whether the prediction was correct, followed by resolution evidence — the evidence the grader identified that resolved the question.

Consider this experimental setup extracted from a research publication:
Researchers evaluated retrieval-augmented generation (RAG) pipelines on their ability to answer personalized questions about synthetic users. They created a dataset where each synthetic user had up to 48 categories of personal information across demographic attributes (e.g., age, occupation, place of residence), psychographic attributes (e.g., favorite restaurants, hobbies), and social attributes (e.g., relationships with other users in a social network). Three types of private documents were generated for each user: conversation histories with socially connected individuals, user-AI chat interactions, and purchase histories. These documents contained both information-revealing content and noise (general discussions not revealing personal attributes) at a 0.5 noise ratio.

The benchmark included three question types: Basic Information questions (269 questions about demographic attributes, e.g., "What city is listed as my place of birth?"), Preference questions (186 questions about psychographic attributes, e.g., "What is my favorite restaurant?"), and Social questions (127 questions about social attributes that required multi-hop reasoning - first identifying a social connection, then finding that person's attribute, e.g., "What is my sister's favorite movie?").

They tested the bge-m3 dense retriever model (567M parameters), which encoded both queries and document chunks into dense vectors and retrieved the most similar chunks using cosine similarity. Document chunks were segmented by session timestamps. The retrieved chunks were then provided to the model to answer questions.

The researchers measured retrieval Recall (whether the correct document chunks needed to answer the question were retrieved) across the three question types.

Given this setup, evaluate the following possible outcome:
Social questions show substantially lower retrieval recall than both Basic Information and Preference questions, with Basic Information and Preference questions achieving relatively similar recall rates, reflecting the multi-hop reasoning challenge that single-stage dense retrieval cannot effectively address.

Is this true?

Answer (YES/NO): NO